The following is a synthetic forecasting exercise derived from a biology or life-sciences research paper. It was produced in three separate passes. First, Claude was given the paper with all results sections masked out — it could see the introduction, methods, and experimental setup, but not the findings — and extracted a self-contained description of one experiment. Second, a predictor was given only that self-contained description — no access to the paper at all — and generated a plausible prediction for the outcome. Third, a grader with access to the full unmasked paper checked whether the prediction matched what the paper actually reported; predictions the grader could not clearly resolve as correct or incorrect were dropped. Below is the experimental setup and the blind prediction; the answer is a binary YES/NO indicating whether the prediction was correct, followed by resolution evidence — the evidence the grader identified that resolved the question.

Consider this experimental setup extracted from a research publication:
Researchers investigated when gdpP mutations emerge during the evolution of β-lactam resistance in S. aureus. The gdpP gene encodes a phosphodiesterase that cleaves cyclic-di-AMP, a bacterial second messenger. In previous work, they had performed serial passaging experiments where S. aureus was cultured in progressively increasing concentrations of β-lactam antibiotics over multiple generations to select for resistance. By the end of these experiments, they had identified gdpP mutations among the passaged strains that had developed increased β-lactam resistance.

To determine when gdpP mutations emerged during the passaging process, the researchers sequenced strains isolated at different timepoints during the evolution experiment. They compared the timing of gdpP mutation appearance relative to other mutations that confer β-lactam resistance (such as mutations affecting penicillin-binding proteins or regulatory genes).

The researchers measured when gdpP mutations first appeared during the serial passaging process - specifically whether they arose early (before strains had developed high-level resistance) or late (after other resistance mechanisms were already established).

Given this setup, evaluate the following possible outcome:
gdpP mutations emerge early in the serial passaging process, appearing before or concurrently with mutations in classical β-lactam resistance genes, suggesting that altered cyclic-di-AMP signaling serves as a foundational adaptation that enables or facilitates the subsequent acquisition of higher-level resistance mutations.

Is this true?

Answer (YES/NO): YES